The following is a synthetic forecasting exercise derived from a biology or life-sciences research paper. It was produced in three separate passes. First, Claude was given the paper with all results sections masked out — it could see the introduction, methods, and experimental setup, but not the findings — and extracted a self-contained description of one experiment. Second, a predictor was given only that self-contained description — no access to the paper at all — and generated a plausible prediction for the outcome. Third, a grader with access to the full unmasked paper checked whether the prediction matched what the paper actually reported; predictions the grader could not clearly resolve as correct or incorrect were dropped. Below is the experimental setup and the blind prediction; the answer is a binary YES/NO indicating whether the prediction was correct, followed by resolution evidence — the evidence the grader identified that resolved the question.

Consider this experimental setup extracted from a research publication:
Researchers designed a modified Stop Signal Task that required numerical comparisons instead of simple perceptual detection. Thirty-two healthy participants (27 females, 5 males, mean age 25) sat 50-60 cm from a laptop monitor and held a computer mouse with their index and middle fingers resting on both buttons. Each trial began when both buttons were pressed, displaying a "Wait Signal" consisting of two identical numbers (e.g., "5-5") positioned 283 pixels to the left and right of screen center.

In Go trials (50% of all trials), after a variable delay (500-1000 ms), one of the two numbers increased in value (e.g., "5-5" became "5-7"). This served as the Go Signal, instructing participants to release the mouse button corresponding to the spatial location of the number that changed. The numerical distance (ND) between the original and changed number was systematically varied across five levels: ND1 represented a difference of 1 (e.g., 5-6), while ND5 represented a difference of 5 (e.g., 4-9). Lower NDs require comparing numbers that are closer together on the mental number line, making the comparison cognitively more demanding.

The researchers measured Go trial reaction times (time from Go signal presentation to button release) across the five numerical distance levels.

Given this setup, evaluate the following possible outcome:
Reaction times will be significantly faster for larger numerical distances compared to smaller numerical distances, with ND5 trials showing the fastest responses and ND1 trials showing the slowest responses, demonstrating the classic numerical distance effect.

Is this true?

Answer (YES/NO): YES